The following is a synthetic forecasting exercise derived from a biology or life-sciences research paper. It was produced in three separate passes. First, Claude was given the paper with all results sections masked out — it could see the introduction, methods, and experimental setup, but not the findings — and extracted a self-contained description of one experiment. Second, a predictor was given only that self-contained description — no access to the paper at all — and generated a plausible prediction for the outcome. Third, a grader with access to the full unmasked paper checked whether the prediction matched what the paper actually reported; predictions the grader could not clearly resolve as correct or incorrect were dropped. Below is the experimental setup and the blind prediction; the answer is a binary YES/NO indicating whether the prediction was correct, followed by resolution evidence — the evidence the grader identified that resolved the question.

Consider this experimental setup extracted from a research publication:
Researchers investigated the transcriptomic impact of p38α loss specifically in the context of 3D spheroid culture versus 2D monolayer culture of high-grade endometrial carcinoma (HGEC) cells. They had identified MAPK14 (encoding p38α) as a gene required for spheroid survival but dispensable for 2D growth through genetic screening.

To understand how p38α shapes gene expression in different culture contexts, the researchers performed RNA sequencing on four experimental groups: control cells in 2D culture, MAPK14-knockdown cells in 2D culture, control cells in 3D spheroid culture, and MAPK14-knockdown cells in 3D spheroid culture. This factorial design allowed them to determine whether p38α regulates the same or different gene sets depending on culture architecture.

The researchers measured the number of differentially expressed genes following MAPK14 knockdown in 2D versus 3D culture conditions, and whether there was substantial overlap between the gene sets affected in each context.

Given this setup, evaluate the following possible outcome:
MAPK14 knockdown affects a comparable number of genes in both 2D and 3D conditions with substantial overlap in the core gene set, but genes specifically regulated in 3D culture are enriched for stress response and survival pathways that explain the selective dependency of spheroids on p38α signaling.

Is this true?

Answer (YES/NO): NO